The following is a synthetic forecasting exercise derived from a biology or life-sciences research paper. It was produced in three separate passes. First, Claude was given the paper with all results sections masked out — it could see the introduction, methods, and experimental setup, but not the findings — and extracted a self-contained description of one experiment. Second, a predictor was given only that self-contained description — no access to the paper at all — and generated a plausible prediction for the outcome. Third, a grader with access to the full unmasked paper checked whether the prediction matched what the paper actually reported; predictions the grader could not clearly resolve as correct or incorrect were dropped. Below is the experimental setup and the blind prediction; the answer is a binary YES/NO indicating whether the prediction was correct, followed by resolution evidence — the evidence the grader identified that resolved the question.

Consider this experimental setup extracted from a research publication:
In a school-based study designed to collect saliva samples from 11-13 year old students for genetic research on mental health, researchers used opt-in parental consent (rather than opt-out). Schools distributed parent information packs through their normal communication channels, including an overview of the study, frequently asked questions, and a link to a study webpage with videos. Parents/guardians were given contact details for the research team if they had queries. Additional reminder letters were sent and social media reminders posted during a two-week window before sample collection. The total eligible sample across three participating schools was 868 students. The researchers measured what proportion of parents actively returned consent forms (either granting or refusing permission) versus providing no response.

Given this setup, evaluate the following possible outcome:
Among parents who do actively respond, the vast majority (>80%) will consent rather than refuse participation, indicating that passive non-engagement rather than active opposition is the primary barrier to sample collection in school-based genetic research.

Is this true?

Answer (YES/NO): YES